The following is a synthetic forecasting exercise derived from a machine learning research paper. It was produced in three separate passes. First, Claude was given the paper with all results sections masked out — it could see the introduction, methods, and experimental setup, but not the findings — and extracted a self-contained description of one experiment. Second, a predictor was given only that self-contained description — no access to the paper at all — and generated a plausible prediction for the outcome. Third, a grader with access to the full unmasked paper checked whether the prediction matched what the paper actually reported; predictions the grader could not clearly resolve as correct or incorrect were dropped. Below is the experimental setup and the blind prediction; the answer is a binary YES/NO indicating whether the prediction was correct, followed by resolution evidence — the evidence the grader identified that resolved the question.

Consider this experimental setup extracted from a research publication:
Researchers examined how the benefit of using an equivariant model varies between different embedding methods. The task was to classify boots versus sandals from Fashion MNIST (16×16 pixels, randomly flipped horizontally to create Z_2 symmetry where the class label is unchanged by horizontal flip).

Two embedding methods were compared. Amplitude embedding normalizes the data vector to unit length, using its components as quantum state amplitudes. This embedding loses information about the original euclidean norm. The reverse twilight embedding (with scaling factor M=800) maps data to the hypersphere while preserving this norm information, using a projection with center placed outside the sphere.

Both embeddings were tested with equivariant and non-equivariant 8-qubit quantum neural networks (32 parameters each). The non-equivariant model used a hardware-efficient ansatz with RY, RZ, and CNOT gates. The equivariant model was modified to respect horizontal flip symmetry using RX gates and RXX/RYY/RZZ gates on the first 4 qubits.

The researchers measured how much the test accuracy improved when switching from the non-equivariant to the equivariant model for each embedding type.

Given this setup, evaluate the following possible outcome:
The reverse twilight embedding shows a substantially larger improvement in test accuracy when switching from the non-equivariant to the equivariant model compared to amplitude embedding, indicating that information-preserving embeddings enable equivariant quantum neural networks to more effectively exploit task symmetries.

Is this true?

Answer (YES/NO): NO